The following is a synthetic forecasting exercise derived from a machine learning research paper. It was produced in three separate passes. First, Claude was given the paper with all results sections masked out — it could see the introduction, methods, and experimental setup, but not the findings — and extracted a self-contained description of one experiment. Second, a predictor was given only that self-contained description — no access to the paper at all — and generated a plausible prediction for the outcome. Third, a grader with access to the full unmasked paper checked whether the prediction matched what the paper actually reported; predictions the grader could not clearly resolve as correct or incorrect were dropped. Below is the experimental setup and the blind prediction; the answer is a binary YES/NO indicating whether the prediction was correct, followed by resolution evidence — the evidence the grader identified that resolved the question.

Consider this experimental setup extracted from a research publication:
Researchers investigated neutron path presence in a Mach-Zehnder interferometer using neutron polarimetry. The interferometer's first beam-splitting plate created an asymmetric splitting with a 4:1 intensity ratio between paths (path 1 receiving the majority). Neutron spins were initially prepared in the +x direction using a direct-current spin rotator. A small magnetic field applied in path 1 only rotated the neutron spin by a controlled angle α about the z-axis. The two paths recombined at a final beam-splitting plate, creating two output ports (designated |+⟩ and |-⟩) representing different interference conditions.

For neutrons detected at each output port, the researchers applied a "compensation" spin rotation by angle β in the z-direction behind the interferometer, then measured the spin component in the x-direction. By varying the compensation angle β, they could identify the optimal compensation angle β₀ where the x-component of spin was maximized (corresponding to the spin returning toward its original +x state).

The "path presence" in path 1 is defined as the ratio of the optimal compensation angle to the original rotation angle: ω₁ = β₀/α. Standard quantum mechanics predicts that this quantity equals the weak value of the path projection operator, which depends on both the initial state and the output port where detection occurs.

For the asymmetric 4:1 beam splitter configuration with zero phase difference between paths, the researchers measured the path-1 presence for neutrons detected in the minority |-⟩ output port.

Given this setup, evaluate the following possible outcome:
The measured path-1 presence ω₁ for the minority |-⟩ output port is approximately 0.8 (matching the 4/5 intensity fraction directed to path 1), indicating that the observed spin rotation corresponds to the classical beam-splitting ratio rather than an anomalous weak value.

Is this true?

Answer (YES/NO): NO